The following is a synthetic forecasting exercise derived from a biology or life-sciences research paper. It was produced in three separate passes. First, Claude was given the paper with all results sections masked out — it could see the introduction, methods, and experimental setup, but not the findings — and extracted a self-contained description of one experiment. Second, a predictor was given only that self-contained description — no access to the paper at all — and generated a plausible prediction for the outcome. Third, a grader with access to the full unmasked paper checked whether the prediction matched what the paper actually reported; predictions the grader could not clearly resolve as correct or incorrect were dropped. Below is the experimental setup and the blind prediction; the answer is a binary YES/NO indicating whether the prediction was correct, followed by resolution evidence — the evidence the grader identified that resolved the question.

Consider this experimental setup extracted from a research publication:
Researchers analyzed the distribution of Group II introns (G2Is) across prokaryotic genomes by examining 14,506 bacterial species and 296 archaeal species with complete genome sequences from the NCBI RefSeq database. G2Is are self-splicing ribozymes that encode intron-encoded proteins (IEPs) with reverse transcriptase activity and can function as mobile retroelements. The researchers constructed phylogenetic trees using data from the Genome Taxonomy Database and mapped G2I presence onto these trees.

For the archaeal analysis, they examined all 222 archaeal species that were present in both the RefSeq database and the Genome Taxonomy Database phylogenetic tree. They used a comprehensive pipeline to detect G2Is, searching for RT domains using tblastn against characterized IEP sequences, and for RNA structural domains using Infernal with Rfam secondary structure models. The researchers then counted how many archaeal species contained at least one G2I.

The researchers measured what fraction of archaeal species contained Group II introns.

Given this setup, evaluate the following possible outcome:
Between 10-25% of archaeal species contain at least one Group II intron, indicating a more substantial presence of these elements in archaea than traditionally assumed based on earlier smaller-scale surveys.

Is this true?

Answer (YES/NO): NO